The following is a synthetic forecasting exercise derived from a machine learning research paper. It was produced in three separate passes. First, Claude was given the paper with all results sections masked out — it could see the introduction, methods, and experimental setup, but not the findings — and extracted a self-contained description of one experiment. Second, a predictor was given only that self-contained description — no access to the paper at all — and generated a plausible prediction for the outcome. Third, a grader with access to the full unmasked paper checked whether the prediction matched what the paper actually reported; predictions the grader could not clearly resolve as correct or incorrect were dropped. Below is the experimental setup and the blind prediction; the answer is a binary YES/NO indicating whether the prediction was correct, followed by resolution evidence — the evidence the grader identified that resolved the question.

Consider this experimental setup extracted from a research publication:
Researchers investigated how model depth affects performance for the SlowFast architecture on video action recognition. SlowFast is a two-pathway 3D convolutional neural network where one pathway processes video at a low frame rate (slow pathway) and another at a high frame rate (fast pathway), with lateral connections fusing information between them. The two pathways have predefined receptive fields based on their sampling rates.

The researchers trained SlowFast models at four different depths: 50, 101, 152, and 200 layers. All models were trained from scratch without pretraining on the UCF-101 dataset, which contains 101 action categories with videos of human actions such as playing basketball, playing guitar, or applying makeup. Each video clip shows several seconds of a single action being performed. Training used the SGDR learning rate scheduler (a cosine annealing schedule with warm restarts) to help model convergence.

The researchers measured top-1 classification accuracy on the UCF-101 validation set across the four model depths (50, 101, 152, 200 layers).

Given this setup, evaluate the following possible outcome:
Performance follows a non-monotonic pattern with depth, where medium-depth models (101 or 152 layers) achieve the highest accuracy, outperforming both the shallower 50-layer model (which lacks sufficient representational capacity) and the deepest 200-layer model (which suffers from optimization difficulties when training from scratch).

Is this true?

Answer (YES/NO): NO